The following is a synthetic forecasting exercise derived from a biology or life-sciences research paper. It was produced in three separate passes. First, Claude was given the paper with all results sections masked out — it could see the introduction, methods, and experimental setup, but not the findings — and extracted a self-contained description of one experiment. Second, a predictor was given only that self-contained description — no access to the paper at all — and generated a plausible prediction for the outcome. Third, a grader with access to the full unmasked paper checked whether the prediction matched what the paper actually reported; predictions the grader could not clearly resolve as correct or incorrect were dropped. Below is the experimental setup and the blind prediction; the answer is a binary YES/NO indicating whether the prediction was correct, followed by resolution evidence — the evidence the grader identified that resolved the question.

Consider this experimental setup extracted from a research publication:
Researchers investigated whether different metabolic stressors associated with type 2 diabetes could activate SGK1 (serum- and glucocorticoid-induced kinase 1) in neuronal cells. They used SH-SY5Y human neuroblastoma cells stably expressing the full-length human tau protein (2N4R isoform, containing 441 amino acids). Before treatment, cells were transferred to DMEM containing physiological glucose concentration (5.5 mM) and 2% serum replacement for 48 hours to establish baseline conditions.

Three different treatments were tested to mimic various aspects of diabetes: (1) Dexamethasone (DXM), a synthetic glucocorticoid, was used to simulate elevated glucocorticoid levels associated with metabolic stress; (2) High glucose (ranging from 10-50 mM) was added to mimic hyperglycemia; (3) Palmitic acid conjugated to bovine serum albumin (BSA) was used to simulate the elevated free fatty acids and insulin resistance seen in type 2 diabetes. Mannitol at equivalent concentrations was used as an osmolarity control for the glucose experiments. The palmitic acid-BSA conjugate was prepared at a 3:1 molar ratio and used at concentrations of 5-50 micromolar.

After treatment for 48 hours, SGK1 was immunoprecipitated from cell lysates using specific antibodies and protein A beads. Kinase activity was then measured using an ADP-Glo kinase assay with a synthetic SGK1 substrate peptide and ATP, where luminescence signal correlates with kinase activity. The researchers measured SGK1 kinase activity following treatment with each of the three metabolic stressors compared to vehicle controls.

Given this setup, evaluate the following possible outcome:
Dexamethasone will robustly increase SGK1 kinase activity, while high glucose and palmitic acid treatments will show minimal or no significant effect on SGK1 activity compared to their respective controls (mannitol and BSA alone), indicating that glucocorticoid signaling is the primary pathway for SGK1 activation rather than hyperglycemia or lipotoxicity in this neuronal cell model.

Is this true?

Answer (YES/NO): NO